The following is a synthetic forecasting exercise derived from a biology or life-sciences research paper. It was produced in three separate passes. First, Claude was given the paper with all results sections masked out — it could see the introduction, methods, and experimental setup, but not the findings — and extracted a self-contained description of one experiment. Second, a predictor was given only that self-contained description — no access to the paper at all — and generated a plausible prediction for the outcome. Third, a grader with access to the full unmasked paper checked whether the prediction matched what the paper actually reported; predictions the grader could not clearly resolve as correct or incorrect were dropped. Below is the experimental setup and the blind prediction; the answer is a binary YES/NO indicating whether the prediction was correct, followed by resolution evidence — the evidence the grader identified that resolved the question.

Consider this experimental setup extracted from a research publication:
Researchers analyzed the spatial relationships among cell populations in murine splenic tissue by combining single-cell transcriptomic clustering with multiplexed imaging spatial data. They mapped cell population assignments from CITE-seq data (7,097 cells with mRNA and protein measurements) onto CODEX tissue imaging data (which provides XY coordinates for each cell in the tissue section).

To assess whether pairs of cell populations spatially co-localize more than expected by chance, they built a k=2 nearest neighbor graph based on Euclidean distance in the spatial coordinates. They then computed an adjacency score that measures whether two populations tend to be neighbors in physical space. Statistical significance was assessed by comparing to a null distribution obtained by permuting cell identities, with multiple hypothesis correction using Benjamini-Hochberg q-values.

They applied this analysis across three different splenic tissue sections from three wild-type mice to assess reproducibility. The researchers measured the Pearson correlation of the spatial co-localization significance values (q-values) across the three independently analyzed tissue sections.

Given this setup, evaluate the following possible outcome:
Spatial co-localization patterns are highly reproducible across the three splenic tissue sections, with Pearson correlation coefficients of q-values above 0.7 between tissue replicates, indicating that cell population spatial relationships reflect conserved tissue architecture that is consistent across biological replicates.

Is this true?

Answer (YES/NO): YES